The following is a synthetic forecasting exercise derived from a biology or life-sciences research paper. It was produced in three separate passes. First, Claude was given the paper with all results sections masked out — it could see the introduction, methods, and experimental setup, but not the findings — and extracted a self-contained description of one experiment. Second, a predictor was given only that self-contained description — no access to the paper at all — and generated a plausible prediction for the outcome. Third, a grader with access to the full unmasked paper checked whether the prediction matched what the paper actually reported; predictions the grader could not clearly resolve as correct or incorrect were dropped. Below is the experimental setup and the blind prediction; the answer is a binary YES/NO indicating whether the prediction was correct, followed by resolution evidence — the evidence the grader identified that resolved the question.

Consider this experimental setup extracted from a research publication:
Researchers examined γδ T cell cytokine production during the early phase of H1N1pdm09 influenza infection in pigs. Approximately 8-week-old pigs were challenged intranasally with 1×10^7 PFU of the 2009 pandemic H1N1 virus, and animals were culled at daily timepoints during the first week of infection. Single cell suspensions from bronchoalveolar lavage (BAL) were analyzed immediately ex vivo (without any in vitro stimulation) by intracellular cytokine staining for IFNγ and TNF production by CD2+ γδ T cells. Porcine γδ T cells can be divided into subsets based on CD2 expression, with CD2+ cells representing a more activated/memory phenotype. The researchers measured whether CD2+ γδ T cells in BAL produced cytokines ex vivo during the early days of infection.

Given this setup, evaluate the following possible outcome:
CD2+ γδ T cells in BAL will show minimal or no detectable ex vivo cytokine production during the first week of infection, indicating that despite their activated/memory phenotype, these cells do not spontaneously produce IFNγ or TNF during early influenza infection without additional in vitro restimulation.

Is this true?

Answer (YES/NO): NO